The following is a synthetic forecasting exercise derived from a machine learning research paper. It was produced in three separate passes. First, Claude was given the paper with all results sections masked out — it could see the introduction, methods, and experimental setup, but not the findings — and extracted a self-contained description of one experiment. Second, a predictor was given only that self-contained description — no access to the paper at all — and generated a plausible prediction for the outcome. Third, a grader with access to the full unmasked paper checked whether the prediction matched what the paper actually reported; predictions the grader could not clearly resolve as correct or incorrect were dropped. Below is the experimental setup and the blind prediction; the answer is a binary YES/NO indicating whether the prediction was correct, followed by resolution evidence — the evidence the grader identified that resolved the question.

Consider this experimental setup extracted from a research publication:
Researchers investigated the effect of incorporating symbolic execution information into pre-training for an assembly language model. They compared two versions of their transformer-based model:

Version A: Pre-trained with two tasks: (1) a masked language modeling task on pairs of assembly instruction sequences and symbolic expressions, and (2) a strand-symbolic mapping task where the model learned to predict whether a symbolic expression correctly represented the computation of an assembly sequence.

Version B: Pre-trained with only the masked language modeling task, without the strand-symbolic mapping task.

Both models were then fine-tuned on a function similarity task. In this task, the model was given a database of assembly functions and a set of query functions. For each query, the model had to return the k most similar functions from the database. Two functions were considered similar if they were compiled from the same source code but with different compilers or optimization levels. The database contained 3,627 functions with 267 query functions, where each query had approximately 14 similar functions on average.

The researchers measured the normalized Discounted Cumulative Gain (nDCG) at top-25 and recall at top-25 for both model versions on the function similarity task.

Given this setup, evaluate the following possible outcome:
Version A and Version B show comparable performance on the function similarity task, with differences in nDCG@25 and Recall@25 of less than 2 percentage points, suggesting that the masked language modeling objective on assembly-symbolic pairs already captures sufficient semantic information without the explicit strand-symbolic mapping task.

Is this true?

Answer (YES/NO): NO